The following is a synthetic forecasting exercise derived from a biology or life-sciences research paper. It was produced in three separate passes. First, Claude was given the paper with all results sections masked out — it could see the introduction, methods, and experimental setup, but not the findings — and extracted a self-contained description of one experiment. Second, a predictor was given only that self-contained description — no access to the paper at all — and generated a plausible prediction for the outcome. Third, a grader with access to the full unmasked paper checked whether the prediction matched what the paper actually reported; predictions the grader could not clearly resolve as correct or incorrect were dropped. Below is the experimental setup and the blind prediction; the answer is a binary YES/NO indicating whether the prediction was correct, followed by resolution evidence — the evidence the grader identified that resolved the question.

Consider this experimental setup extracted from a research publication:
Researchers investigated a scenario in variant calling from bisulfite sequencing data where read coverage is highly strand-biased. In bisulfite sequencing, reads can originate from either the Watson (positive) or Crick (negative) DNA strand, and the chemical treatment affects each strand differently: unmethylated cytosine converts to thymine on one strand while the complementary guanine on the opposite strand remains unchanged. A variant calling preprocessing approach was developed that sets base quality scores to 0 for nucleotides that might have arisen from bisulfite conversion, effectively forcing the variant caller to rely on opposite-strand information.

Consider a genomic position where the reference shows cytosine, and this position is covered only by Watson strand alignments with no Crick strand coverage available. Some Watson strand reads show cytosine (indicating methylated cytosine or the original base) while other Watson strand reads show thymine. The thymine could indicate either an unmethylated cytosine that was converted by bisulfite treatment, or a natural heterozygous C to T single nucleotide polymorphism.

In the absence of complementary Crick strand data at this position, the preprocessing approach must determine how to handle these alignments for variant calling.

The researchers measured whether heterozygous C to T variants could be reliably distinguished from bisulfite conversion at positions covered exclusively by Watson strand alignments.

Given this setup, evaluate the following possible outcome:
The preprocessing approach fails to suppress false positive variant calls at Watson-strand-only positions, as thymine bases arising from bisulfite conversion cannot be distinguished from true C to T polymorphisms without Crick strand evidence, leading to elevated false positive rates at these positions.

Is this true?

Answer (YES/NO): NO